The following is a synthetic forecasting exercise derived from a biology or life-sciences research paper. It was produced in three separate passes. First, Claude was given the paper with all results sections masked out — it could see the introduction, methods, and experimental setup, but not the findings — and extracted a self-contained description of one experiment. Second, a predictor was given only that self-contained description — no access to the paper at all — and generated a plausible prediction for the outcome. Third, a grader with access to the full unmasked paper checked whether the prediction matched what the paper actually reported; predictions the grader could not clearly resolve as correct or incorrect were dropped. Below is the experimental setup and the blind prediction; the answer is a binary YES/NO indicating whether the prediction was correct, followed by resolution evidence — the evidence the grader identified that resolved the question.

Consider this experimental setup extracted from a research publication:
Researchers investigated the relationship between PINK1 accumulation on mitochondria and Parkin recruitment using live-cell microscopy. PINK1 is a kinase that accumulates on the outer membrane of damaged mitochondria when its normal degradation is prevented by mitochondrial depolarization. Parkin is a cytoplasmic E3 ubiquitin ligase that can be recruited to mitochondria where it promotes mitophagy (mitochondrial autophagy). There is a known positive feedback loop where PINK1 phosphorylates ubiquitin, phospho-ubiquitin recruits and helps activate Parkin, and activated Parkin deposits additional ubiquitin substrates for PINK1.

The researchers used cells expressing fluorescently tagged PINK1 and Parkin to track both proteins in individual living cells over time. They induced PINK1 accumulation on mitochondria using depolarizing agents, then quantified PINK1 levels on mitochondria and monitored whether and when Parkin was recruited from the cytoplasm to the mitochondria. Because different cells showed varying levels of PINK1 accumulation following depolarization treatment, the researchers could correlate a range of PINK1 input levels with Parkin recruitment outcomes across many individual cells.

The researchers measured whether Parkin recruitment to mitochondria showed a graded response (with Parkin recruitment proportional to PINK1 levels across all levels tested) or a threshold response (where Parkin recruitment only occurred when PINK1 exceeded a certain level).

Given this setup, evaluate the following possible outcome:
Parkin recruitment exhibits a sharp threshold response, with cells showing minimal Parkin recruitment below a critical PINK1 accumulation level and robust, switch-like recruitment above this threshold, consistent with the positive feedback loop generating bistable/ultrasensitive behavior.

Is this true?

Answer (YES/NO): YES